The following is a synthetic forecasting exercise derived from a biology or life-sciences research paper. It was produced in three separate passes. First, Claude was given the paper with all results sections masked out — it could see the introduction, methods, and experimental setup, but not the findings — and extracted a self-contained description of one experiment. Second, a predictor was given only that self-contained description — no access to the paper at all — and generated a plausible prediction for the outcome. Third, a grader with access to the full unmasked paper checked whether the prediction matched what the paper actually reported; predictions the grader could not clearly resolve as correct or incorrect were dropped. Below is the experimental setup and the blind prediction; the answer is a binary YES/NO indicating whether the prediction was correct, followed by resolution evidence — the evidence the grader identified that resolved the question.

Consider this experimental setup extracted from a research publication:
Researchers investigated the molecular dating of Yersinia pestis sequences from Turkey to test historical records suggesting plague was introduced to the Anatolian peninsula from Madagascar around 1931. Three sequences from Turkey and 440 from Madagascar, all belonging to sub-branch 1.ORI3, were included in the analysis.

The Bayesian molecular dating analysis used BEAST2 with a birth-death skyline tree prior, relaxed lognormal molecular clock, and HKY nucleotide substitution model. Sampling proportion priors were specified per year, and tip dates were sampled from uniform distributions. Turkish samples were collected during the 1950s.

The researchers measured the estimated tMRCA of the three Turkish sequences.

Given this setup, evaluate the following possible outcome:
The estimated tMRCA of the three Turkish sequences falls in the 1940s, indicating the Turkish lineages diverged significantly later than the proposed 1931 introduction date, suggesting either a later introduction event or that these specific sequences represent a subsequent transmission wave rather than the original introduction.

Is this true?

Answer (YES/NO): NO